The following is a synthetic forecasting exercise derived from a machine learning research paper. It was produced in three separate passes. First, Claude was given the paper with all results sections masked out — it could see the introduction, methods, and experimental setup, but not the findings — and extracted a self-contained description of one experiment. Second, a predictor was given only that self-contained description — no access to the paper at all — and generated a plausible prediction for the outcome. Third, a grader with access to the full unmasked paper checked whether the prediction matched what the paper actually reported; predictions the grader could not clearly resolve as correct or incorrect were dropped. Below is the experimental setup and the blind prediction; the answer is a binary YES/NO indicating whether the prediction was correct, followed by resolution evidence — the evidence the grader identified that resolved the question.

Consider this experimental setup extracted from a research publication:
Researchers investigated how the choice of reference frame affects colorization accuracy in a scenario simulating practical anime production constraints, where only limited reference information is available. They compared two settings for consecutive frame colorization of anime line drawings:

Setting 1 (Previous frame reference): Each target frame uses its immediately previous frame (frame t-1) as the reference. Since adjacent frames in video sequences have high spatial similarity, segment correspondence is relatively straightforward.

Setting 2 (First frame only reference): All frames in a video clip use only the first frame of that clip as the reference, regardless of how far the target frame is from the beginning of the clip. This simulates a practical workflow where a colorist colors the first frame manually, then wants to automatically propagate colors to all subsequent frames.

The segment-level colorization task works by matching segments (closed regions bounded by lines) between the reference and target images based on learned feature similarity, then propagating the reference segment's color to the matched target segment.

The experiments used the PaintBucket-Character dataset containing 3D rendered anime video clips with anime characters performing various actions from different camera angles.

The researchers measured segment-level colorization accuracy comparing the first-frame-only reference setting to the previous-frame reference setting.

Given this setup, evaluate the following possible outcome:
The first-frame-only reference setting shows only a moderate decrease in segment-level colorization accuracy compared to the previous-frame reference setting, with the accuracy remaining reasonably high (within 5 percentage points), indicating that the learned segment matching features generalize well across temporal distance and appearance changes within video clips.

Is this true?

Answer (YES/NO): NO